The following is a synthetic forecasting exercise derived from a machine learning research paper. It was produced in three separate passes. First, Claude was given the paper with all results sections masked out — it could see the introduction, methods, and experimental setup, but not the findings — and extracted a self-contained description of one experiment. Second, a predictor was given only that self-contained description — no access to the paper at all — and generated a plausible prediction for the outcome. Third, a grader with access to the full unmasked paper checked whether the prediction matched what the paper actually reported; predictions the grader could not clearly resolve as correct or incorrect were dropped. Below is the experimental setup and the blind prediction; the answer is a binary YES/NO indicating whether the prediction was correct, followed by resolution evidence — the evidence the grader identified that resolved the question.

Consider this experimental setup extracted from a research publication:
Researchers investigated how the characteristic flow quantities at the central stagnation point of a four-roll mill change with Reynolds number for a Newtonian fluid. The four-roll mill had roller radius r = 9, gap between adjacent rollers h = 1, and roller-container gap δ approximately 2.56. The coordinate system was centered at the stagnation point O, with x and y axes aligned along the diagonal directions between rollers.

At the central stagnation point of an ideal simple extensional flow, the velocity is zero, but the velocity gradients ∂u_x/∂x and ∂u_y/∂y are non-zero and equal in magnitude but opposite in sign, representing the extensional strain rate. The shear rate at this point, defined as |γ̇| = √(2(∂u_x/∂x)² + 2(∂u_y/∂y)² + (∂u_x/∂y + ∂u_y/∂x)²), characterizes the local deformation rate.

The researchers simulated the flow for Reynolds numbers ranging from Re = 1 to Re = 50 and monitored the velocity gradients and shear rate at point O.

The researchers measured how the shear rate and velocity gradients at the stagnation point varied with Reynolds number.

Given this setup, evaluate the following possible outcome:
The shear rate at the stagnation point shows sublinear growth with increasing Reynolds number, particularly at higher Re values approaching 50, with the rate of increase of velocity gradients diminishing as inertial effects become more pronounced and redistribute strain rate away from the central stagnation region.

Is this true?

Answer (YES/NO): NO